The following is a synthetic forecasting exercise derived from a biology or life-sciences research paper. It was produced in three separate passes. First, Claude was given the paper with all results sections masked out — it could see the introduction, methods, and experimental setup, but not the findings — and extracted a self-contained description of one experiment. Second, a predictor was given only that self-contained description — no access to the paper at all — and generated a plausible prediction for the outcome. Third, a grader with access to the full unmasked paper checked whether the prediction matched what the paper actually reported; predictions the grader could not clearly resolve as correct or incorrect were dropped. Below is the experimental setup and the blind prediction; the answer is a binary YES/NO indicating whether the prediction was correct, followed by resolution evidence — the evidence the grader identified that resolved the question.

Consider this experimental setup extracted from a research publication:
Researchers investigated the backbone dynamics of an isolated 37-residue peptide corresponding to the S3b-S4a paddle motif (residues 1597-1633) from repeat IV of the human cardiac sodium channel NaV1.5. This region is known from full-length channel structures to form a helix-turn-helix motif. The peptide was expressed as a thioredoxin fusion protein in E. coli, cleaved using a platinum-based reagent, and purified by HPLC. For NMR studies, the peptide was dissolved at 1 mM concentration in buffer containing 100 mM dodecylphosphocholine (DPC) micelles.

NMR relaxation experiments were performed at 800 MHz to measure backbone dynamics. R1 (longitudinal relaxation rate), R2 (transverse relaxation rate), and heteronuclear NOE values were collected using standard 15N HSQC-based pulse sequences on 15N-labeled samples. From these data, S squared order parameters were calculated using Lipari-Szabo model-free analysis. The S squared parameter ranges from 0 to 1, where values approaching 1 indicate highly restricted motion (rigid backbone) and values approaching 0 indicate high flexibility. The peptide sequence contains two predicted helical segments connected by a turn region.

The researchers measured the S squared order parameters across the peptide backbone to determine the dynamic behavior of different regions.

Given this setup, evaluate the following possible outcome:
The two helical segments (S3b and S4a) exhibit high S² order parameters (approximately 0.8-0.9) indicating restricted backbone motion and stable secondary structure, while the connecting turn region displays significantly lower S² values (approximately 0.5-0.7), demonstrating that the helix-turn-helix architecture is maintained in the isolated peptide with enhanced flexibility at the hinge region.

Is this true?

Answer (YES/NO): NO